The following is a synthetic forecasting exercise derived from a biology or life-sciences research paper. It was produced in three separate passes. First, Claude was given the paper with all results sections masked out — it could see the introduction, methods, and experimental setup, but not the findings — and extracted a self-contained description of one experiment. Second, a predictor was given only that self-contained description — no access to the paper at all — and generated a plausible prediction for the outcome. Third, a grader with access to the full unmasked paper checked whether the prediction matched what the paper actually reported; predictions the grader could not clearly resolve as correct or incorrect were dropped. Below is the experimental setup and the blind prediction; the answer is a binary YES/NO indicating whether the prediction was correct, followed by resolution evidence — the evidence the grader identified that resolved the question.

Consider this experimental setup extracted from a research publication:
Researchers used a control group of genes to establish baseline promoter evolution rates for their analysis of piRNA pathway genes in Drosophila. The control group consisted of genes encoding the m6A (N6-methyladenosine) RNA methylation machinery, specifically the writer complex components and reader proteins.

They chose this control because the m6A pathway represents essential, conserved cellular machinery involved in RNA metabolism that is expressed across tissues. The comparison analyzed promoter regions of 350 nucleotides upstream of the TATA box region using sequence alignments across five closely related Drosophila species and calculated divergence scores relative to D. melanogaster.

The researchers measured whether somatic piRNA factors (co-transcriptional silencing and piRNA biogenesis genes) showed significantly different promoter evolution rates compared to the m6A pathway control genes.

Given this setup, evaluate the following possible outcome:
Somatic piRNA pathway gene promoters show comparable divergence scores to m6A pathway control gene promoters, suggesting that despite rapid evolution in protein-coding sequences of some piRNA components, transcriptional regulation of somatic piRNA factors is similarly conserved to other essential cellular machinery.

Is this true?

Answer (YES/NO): YES